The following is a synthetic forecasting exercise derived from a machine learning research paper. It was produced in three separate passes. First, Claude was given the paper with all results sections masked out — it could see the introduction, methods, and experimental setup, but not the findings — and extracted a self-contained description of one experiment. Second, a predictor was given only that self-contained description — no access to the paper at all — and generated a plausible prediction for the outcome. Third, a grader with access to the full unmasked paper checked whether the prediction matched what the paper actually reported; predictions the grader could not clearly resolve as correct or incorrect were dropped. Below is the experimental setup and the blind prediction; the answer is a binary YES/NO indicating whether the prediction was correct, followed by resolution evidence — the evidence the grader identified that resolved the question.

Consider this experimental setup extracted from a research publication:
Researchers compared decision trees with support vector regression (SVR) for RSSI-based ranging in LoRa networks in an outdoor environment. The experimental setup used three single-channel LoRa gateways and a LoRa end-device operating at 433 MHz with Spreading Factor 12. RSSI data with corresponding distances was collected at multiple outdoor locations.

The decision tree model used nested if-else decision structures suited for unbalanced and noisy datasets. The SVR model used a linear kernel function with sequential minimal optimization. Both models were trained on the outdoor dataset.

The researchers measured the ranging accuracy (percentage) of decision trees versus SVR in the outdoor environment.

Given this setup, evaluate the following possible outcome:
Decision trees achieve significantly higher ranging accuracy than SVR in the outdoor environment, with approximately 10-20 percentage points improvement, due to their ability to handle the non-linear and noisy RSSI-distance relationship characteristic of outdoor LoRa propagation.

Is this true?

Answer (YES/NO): NO